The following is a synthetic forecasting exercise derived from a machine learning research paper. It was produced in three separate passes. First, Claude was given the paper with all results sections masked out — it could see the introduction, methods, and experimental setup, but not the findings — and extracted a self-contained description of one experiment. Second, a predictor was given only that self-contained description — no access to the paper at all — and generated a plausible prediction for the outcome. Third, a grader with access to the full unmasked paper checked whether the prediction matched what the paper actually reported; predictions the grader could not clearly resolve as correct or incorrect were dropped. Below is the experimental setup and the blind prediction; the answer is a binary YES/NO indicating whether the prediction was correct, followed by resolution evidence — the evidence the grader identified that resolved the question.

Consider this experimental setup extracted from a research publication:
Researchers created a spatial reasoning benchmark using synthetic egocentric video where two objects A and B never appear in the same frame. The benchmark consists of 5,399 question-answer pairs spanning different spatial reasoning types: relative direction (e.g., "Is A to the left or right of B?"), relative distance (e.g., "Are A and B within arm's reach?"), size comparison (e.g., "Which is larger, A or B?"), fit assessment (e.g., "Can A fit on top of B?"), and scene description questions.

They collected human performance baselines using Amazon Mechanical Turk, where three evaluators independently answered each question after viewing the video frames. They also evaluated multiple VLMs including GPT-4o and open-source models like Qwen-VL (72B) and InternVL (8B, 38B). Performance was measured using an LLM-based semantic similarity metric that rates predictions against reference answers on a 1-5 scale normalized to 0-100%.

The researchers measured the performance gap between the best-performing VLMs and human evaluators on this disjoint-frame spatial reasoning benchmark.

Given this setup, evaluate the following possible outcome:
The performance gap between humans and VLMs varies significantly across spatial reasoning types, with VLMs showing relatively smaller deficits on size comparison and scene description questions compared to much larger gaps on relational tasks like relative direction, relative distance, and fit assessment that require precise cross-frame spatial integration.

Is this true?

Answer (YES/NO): NO